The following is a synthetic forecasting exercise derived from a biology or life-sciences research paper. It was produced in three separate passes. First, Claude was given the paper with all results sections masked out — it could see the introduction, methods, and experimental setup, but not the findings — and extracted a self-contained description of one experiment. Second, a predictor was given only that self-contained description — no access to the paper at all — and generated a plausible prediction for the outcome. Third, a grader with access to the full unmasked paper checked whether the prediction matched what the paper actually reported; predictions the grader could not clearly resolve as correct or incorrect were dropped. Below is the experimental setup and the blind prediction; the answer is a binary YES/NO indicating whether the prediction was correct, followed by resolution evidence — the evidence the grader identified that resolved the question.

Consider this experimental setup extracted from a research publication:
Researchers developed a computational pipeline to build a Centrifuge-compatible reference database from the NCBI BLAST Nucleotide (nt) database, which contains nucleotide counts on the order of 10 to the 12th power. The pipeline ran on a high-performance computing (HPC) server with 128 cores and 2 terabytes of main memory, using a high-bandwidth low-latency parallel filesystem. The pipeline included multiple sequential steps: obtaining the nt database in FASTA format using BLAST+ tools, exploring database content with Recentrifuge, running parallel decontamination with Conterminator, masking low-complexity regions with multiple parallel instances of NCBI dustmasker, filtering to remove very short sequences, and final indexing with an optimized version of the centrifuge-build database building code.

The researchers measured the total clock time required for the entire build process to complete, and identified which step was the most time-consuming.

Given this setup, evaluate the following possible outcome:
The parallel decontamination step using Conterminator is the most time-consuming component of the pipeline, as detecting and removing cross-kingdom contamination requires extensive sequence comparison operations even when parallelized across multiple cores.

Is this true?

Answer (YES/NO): NO